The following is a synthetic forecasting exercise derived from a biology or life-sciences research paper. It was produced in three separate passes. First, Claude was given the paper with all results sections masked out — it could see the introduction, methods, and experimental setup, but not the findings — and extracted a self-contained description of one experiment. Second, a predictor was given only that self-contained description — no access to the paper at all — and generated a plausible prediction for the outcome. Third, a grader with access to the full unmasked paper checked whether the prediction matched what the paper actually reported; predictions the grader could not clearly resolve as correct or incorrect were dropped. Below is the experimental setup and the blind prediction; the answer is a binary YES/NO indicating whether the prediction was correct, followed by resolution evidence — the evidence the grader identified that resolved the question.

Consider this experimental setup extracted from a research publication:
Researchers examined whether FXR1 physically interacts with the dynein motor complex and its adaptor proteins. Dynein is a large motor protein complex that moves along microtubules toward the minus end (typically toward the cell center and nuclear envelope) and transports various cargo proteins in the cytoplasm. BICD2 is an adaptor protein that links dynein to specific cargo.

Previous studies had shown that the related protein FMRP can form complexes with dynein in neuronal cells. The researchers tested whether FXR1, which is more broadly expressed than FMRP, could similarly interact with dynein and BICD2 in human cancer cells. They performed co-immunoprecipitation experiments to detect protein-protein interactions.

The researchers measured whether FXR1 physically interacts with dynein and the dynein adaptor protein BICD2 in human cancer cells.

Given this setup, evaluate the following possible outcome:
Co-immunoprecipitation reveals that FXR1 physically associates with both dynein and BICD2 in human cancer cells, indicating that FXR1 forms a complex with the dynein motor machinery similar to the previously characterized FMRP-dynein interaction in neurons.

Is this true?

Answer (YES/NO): YES